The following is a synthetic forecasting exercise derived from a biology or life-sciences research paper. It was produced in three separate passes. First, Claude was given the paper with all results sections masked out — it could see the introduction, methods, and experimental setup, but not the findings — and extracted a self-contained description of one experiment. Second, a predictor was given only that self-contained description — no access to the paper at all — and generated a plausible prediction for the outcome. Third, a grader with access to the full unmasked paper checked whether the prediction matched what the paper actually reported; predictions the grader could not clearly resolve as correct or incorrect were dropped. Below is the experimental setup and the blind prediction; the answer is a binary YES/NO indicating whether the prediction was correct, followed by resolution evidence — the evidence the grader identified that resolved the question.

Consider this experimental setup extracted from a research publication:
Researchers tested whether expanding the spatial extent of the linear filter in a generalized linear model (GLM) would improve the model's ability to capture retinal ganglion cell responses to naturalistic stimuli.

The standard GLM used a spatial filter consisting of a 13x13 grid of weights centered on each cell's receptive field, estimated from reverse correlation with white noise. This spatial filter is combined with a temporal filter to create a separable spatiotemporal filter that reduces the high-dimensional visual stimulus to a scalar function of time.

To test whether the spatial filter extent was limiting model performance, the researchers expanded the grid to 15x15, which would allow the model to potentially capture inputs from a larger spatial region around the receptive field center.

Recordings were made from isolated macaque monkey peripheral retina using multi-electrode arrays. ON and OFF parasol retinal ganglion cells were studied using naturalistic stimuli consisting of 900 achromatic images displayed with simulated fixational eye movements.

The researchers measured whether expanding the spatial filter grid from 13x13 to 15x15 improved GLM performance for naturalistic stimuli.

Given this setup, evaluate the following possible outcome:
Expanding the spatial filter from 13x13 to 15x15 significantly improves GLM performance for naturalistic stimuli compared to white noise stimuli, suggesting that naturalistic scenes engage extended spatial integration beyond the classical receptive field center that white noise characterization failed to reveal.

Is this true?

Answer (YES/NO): NO